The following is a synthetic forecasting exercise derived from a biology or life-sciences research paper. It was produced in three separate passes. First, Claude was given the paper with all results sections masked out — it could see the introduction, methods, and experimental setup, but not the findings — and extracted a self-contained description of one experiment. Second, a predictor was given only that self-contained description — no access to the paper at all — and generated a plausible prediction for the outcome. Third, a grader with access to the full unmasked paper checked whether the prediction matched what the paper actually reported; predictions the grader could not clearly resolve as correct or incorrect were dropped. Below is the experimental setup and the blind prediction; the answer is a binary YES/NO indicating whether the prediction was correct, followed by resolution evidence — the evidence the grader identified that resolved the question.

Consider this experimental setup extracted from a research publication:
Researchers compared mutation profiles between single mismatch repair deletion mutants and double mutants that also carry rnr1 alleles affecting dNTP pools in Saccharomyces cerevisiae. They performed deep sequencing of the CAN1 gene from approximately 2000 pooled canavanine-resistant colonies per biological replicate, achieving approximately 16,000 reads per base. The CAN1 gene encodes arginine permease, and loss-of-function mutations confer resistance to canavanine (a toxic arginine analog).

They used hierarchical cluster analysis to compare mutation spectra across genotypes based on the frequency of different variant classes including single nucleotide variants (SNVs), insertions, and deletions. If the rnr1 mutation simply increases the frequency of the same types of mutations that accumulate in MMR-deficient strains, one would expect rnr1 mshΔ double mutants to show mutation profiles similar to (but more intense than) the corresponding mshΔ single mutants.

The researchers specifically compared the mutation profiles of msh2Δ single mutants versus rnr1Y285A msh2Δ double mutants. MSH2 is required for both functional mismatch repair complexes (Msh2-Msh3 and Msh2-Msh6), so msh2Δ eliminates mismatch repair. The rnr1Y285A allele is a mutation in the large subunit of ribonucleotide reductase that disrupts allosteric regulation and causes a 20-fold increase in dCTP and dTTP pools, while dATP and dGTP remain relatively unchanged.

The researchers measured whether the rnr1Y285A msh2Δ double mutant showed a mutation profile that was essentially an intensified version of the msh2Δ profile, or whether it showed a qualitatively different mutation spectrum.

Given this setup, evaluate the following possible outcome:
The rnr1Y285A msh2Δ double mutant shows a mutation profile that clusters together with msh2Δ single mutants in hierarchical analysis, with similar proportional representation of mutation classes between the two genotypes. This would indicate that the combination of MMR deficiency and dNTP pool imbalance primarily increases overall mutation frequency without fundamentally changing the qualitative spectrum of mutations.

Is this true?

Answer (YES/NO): NO